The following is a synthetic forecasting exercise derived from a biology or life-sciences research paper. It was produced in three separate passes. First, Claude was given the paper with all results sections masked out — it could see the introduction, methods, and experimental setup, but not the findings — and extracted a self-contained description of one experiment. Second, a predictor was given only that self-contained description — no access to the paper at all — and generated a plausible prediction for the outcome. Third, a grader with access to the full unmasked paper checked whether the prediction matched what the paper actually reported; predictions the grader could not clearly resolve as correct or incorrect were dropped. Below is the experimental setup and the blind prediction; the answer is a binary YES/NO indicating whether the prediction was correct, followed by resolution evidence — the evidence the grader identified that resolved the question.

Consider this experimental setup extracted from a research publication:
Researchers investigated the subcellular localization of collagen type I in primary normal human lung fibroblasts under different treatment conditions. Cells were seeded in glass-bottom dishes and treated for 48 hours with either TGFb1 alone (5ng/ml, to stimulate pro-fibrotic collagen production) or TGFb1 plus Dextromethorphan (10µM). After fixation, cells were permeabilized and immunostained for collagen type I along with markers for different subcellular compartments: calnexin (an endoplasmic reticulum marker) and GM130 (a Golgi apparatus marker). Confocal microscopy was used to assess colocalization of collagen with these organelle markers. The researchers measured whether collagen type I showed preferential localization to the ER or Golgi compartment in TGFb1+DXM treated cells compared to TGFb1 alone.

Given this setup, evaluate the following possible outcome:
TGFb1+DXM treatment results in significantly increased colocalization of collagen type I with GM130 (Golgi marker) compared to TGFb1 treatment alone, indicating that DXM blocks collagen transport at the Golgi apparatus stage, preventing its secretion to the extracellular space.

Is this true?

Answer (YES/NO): NO